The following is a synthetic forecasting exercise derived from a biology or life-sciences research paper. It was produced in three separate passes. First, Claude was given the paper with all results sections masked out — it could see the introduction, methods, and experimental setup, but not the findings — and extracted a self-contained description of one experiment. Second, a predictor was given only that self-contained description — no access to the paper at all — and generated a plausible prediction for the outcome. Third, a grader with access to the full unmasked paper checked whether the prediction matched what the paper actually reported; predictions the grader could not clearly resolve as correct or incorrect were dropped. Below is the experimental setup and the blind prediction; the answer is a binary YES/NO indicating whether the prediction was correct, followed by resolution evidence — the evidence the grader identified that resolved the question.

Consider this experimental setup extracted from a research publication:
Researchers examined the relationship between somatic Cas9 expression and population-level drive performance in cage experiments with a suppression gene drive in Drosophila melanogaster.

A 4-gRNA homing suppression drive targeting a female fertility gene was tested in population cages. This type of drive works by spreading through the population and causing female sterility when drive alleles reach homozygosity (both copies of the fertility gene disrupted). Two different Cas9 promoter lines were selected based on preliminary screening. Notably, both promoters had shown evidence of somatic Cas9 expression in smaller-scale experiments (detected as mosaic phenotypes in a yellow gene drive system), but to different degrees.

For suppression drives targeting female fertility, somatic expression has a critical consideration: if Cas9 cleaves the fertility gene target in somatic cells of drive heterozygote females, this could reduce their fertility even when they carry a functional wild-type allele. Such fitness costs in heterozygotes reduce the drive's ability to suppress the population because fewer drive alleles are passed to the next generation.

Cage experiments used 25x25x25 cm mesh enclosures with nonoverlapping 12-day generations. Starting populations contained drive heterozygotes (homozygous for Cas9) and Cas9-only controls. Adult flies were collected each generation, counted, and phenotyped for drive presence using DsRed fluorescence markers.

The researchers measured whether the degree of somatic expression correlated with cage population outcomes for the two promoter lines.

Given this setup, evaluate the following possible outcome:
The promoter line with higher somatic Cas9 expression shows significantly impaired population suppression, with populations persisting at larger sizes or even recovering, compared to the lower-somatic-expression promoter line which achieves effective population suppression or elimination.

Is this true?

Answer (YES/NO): YES